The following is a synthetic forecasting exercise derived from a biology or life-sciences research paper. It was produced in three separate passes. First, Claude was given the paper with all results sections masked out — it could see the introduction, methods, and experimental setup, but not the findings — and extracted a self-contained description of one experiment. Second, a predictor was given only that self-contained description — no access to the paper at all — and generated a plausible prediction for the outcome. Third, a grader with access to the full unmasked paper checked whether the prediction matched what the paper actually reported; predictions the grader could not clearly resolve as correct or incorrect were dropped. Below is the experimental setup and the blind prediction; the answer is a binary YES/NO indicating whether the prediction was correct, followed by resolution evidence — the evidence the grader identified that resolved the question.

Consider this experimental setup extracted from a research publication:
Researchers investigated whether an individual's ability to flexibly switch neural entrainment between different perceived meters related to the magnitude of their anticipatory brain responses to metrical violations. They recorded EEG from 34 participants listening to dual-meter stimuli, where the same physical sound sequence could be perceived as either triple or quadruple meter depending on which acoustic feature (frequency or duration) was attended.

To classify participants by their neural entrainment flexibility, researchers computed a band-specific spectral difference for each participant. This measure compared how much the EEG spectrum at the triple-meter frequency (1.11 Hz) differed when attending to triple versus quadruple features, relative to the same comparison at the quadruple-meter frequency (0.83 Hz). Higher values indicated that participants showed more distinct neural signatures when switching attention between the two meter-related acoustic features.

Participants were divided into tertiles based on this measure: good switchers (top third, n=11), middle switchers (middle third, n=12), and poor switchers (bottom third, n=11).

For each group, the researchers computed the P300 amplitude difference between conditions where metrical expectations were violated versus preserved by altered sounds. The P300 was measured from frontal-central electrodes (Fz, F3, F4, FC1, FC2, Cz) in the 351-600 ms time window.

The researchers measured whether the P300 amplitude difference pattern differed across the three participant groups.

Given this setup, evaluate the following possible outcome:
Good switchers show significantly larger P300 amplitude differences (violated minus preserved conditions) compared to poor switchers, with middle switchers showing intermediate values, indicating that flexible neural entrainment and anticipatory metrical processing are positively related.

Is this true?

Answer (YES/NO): YES